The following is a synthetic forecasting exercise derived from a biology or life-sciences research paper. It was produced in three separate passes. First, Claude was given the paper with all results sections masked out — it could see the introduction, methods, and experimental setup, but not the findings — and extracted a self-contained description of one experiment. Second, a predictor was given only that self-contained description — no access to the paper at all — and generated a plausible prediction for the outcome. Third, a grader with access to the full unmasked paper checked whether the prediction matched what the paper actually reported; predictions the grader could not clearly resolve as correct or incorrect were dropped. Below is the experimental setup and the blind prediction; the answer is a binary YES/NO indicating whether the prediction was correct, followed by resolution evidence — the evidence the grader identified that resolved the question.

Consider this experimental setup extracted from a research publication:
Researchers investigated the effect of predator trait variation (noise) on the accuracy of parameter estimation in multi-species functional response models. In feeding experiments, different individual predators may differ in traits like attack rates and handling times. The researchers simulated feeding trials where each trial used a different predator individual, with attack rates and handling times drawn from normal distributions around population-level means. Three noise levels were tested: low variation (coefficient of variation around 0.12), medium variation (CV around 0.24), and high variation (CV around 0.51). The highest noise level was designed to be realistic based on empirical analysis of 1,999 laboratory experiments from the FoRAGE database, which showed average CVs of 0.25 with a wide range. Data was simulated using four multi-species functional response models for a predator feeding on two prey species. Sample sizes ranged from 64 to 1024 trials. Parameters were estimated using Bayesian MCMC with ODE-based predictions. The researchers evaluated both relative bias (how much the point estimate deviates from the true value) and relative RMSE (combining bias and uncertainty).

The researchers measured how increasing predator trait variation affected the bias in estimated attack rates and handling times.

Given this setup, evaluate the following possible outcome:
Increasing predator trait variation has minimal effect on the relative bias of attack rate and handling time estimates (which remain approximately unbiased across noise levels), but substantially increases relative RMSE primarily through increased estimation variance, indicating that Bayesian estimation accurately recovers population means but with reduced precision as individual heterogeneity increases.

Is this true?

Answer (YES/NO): NO